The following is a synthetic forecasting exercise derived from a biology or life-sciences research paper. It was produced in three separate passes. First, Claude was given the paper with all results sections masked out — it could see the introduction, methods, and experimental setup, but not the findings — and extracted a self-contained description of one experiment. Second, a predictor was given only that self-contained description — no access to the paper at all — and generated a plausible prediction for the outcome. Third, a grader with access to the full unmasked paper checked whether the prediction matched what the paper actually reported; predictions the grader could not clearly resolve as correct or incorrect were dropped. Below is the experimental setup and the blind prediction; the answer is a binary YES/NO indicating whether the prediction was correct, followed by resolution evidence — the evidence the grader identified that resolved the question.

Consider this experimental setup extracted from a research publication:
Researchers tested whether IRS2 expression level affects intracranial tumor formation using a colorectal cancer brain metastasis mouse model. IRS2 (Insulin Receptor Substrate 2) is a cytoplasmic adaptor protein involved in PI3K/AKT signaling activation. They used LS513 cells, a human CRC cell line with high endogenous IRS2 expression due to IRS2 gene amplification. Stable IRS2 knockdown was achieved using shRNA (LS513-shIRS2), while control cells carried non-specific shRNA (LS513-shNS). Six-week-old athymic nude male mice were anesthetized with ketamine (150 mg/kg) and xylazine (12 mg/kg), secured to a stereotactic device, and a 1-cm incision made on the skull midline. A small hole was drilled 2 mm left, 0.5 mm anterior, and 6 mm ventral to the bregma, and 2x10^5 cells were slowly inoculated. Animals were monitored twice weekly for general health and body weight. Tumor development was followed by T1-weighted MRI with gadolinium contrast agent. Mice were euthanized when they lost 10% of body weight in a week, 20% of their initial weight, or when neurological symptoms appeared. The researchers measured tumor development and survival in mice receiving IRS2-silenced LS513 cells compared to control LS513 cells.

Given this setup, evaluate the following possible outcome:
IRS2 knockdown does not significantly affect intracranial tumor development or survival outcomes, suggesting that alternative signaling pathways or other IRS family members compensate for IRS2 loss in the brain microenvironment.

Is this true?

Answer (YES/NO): NO